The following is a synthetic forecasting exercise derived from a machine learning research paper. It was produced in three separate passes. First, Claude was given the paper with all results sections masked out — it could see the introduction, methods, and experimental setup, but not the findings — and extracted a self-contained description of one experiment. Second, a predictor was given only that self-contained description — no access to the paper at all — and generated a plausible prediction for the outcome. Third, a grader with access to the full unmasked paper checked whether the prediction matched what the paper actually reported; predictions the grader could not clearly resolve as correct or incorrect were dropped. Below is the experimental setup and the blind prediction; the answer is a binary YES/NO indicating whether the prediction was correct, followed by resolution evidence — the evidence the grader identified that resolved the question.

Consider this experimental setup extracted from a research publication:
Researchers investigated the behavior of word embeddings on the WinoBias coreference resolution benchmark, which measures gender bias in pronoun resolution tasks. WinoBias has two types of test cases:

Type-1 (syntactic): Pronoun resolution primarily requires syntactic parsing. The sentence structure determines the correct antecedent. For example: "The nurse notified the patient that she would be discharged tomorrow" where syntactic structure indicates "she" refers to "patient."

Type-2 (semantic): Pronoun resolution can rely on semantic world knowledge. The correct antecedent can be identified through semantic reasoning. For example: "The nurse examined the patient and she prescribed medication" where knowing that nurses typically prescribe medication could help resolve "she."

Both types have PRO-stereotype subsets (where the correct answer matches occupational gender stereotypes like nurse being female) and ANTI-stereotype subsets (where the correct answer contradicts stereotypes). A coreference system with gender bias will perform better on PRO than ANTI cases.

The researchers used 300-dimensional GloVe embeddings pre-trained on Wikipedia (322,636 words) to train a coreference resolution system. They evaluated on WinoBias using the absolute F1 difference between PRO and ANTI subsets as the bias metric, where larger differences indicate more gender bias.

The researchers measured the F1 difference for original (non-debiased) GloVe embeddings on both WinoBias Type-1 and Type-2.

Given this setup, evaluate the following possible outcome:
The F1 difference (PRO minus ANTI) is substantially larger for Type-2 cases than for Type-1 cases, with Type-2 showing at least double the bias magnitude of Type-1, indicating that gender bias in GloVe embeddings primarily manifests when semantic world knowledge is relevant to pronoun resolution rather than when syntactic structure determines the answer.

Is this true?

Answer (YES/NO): NO